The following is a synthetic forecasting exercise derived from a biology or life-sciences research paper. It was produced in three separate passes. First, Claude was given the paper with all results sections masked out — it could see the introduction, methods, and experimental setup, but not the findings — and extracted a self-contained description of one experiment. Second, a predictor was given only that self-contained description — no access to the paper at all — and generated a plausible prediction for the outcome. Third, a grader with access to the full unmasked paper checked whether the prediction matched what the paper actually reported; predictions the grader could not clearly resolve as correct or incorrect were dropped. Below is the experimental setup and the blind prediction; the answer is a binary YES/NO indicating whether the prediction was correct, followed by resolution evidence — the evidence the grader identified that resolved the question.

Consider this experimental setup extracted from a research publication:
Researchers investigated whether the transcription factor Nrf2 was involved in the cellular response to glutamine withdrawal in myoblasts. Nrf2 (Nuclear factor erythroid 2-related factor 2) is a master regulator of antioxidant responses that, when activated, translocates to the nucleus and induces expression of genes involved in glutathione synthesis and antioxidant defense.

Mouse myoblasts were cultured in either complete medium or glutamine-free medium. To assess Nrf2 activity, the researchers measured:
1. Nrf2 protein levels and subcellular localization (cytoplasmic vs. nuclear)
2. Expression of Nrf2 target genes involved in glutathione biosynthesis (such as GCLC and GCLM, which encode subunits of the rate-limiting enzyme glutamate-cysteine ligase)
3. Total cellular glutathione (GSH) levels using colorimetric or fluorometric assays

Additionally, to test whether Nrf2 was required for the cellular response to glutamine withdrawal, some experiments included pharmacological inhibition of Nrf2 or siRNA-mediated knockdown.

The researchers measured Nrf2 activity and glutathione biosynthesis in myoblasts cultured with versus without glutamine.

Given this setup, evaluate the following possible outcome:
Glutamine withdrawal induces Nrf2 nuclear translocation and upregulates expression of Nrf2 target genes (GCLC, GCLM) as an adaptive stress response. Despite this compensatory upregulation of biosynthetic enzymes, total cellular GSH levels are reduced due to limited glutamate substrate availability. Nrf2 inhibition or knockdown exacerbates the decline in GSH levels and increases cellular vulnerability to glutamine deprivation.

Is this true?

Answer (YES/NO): NO